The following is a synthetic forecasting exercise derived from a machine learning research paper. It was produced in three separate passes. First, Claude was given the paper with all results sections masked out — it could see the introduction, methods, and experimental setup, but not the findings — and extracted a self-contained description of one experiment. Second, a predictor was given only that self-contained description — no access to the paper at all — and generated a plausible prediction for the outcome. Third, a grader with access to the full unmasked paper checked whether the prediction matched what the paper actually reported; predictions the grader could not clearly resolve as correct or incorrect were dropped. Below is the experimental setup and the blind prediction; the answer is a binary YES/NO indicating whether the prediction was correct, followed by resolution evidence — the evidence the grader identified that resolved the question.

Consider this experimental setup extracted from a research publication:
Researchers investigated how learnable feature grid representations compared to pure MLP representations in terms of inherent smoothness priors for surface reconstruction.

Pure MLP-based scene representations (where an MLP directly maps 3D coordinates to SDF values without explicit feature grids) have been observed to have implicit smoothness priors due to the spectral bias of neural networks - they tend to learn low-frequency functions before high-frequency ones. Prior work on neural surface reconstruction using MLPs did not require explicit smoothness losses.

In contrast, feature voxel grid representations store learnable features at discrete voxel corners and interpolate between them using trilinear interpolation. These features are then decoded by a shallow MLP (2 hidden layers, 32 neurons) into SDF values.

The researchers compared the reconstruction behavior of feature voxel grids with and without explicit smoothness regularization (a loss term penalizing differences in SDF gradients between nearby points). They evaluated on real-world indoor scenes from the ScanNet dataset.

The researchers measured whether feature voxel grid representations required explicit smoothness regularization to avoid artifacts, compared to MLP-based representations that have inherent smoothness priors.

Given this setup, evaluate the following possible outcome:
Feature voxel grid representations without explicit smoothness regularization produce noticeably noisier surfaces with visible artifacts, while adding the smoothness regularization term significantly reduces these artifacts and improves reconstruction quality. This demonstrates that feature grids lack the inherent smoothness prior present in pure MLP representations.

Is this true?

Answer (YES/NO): YES